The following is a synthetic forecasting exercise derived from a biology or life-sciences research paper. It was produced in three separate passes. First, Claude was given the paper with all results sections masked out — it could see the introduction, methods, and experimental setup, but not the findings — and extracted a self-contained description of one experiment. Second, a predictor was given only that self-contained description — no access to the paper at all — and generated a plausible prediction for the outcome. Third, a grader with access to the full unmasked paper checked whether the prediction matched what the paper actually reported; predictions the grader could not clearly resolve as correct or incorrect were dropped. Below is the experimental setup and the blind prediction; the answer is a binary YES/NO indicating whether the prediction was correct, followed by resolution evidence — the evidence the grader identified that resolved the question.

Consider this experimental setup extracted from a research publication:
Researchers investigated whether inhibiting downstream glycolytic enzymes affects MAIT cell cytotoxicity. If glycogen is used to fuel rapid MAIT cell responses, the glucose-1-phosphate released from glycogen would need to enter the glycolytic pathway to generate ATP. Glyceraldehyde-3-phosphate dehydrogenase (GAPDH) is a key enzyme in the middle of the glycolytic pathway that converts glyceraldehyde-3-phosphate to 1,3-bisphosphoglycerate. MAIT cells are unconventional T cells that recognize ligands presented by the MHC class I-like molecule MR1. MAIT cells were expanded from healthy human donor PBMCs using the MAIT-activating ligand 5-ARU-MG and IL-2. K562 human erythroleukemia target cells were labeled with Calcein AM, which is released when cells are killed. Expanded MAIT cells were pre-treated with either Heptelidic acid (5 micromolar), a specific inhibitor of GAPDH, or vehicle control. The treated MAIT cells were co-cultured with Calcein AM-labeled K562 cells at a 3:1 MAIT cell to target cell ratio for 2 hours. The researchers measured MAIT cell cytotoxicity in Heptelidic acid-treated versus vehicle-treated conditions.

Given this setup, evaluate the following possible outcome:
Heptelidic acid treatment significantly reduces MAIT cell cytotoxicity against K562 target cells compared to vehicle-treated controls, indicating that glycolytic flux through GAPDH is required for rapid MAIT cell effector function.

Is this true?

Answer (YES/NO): YES